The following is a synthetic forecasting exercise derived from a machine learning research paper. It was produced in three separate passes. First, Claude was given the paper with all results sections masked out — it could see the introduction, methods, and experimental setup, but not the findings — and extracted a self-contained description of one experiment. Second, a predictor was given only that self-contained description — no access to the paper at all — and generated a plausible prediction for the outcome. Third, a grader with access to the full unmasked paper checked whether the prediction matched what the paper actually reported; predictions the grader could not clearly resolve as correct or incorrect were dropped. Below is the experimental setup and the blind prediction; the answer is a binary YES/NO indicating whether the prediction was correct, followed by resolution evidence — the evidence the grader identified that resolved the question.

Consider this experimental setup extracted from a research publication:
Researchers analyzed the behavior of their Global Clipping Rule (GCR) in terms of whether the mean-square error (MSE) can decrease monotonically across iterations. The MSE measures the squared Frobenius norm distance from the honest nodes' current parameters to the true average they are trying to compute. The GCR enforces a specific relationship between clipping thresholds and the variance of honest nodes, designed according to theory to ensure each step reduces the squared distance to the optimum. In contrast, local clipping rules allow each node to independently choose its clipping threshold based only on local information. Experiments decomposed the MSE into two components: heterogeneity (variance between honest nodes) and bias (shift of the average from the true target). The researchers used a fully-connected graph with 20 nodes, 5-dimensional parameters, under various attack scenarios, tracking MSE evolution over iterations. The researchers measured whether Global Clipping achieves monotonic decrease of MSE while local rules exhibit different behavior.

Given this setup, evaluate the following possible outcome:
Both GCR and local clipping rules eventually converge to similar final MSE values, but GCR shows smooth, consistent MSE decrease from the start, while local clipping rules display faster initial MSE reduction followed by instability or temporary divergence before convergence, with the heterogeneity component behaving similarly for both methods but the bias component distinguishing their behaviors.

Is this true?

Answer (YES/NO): NO